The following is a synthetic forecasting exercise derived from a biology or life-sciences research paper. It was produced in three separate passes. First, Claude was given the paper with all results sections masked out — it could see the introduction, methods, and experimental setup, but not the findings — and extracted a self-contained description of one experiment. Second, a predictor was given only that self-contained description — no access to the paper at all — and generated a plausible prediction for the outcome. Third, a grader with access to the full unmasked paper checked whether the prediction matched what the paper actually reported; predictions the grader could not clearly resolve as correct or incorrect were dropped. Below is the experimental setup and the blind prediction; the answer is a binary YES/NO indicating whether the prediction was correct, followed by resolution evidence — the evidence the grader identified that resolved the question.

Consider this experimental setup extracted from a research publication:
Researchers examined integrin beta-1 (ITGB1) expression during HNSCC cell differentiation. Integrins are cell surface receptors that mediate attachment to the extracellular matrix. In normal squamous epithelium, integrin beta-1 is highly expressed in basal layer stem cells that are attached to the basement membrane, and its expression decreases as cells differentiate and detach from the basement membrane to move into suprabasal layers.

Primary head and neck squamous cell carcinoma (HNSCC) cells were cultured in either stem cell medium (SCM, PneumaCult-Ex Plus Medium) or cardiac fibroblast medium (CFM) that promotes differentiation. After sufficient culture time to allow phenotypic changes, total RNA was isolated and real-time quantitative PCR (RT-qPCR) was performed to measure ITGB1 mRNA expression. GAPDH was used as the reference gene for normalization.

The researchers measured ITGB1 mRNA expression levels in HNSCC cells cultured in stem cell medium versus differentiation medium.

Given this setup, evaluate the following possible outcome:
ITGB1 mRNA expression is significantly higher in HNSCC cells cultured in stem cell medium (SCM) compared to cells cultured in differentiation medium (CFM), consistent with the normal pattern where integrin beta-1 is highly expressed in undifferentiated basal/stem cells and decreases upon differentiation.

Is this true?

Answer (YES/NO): NO